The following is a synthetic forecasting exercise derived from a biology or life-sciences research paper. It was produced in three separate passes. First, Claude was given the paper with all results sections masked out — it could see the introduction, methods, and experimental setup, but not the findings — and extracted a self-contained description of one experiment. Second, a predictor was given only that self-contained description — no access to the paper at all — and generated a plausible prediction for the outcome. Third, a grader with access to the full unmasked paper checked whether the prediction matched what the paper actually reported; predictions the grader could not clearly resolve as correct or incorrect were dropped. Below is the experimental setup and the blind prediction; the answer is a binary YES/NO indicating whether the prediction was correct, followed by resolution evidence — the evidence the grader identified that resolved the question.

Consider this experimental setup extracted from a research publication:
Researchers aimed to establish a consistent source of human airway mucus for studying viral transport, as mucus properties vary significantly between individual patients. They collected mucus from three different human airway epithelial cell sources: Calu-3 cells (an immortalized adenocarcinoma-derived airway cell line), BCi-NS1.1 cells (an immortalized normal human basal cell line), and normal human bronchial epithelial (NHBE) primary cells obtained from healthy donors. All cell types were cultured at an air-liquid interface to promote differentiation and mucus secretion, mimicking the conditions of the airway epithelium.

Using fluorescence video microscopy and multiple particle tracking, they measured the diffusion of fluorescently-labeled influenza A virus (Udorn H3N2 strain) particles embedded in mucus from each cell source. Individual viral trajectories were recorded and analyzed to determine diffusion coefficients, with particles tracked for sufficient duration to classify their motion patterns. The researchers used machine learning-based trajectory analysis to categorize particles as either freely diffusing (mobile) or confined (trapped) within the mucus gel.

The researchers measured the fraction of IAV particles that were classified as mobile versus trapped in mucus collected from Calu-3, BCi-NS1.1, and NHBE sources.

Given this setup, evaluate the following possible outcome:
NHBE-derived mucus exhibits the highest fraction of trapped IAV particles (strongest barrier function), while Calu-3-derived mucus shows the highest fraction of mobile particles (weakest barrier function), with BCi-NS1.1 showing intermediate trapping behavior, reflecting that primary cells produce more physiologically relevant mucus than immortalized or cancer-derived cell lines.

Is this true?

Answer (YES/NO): NO